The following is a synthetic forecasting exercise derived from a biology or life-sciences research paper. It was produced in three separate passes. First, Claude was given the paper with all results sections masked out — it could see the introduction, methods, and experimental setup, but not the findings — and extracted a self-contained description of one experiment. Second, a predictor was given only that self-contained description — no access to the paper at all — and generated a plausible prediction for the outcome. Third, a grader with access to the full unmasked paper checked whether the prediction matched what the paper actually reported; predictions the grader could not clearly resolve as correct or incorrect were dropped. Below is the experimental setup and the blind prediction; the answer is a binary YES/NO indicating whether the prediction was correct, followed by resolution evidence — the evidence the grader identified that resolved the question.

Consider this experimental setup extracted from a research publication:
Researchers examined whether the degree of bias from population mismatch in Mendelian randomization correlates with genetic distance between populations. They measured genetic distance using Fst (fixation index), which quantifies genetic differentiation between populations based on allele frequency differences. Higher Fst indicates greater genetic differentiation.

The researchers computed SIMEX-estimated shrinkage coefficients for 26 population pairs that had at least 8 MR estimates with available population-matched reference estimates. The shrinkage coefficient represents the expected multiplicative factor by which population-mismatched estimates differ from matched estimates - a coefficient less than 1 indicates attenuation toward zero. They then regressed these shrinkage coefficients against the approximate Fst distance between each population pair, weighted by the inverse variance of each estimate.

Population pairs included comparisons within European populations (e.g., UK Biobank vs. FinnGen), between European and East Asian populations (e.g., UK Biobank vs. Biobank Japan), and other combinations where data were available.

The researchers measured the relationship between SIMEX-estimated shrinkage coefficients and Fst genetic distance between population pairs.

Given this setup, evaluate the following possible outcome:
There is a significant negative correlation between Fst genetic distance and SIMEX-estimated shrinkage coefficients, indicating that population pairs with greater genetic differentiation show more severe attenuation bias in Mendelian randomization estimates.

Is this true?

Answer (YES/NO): YES